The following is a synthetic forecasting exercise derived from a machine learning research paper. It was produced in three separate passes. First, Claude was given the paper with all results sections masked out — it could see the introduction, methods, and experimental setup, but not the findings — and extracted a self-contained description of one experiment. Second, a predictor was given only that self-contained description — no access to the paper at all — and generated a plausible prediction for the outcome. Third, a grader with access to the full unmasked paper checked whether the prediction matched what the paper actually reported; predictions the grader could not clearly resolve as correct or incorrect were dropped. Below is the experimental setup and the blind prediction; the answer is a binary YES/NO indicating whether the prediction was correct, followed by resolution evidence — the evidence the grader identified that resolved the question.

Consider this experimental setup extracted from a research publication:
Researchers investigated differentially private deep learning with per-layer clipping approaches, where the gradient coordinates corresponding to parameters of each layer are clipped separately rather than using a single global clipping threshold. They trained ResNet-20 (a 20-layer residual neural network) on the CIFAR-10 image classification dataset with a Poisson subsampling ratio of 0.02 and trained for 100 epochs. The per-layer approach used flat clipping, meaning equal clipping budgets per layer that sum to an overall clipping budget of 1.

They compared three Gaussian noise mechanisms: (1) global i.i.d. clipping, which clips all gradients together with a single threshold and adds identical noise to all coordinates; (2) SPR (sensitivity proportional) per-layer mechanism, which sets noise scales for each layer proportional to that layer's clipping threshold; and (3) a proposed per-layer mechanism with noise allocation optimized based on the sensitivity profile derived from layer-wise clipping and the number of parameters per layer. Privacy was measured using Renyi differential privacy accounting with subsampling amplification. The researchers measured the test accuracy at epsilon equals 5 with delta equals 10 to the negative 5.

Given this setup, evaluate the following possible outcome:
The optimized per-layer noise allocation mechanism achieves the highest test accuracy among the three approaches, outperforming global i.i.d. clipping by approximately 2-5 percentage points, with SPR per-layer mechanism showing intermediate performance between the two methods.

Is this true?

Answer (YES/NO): NO